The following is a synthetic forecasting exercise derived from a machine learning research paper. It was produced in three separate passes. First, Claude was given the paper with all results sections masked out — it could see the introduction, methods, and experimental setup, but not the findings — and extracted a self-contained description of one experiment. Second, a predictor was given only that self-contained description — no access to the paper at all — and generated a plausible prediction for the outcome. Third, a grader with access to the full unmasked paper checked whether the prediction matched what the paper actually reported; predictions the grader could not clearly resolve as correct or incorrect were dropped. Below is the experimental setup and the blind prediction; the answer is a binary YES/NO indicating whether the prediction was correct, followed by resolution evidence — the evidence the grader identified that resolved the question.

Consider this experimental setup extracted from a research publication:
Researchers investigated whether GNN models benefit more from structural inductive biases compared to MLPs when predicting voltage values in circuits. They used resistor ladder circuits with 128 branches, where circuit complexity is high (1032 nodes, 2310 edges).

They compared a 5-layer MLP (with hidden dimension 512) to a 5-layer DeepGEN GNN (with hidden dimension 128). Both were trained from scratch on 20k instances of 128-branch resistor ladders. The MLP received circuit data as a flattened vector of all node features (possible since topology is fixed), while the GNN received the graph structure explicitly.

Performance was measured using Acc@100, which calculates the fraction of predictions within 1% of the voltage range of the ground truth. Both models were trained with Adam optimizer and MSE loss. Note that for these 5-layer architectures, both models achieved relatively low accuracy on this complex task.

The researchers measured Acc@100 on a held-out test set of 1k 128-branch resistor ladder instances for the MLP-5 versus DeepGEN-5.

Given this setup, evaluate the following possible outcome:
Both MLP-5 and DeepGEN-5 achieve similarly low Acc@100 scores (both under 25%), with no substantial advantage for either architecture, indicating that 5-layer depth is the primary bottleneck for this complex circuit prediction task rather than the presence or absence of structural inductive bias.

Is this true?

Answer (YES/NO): NO